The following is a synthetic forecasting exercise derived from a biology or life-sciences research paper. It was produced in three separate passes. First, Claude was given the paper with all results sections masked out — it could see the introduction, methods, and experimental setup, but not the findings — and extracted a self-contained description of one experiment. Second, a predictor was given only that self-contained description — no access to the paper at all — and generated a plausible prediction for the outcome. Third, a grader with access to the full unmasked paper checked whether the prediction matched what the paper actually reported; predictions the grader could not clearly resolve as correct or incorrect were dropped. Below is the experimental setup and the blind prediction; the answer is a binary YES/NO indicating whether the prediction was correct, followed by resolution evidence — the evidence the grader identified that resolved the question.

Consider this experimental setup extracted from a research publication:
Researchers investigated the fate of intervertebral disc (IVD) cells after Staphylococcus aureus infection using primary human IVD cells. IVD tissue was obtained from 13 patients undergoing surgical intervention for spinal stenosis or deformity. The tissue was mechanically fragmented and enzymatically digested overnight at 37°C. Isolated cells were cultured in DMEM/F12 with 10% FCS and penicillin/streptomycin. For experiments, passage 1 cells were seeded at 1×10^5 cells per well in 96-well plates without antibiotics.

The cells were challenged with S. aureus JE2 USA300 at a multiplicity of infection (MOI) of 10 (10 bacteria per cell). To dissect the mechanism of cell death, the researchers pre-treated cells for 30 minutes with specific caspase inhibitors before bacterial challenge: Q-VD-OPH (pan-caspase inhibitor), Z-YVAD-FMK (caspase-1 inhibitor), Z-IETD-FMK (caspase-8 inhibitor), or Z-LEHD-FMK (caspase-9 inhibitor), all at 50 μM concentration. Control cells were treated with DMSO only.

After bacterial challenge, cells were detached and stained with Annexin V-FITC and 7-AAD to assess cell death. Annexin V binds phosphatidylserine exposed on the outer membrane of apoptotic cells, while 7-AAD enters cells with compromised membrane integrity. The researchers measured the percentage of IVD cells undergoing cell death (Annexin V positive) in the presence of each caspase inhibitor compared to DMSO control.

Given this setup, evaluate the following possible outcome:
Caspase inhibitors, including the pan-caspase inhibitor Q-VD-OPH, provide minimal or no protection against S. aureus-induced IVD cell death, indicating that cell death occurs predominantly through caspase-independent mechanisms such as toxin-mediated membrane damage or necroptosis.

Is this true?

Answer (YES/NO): NO